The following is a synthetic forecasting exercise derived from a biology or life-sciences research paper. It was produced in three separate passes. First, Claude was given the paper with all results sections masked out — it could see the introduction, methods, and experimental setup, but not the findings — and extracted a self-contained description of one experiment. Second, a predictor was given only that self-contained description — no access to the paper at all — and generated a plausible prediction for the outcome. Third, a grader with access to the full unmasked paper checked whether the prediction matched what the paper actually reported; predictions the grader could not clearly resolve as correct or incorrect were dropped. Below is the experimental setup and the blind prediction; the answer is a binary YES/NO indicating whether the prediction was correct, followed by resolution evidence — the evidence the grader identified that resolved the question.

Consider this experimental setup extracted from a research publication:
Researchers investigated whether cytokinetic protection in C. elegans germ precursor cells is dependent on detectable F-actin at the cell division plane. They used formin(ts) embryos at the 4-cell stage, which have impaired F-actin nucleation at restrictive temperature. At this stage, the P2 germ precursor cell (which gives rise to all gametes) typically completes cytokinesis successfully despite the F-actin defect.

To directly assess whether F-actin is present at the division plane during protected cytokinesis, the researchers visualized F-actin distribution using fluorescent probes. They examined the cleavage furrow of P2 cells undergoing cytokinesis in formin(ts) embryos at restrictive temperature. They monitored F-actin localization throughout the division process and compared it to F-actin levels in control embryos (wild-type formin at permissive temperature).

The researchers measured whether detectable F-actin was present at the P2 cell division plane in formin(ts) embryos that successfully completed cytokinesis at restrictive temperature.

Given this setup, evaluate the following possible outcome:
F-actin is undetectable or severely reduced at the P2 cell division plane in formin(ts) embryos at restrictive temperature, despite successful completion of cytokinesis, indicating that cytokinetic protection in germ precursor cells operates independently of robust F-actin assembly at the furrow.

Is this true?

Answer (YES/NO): YES